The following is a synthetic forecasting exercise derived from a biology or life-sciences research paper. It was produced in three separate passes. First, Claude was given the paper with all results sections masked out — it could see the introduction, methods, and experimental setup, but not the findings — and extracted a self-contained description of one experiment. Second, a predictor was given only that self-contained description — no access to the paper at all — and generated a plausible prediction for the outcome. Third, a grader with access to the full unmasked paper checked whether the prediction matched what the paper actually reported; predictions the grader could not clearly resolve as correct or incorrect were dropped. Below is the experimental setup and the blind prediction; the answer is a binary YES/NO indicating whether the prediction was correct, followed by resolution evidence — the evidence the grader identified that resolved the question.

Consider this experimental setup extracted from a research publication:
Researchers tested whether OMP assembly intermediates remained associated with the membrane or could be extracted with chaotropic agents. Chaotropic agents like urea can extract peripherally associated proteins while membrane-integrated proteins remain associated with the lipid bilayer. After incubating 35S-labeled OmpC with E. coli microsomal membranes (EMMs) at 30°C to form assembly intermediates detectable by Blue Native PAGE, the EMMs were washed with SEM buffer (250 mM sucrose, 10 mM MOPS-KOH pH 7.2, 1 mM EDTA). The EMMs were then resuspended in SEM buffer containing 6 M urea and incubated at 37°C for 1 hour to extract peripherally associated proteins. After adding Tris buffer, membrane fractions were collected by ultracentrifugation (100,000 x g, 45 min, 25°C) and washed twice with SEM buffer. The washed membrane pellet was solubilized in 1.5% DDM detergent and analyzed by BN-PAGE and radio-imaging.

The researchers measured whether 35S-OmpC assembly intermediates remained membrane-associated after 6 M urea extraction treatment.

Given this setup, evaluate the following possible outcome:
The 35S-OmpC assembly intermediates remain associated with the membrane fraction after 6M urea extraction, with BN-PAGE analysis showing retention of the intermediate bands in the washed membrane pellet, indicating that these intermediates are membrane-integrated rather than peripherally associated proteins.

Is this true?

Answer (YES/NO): NO